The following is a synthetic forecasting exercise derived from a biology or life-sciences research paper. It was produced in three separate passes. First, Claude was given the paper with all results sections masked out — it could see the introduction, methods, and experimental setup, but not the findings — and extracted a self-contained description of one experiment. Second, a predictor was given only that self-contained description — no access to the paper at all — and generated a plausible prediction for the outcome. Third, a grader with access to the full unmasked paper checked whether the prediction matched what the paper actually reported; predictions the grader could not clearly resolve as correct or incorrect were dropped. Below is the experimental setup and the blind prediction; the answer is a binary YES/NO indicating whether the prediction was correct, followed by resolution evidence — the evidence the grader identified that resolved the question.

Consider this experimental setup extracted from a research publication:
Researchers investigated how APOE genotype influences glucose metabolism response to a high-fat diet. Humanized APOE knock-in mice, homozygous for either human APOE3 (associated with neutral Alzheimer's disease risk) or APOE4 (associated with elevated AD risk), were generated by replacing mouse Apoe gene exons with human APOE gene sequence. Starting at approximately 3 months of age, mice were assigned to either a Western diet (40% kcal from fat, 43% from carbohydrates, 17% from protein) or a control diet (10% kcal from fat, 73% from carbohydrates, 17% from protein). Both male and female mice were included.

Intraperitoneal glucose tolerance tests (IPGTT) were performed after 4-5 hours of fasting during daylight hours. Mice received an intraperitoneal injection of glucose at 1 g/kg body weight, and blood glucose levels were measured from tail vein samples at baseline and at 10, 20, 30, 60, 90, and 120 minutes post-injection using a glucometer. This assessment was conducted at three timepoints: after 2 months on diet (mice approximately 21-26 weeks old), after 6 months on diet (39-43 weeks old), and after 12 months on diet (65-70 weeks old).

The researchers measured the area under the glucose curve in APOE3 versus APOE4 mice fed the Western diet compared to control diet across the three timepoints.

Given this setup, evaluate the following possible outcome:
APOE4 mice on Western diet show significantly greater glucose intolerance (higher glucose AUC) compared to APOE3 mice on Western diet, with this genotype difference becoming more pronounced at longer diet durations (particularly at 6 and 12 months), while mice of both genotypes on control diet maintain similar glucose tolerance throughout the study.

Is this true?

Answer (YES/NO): NO